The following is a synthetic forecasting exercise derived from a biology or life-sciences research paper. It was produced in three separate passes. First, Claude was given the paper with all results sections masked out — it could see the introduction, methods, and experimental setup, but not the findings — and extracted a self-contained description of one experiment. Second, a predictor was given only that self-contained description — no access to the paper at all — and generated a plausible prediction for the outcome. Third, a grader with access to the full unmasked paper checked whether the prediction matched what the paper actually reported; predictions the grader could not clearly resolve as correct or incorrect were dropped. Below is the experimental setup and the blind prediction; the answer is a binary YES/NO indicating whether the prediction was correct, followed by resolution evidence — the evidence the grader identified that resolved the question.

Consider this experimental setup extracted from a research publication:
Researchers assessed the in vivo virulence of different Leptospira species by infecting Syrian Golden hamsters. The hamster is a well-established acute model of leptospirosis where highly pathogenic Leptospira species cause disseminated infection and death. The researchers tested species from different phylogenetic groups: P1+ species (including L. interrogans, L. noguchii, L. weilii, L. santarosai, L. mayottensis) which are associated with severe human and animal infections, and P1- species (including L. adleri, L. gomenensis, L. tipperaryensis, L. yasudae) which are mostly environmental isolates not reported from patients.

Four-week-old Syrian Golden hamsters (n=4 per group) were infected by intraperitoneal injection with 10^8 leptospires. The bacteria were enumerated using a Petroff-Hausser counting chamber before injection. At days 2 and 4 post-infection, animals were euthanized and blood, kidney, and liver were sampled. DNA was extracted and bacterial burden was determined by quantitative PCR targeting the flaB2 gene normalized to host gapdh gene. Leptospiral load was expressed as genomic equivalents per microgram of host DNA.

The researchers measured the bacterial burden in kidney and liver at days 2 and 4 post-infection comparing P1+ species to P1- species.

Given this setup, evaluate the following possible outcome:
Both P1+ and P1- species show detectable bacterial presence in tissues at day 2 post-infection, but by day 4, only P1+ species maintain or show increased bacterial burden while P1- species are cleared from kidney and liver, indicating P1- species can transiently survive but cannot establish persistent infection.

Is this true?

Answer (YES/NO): NO